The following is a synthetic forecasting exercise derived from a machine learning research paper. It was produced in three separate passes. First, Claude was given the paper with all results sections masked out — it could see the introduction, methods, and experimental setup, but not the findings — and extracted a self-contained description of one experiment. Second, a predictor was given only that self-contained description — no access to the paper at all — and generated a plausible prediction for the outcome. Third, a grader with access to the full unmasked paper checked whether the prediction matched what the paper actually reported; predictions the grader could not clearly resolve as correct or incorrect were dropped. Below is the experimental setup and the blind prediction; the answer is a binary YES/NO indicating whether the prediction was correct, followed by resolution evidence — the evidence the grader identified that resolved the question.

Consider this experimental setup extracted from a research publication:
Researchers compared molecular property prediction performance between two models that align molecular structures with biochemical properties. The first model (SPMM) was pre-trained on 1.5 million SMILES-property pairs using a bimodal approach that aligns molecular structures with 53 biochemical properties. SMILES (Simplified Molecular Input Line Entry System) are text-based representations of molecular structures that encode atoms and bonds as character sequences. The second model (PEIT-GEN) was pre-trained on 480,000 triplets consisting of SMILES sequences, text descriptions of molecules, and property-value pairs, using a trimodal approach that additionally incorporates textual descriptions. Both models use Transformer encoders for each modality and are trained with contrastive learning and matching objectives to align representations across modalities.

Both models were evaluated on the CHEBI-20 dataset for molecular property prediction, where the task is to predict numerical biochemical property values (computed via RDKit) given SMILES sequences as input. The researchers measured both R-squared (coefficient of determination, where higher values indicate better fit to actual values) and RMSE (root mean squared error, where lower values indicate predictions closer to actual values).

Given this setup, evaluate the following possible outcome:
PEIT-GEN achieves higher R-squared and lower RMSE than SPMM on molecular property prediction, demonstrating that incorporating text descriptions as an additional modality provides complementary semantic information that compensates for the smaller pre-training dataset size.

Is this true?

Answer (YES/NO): NO